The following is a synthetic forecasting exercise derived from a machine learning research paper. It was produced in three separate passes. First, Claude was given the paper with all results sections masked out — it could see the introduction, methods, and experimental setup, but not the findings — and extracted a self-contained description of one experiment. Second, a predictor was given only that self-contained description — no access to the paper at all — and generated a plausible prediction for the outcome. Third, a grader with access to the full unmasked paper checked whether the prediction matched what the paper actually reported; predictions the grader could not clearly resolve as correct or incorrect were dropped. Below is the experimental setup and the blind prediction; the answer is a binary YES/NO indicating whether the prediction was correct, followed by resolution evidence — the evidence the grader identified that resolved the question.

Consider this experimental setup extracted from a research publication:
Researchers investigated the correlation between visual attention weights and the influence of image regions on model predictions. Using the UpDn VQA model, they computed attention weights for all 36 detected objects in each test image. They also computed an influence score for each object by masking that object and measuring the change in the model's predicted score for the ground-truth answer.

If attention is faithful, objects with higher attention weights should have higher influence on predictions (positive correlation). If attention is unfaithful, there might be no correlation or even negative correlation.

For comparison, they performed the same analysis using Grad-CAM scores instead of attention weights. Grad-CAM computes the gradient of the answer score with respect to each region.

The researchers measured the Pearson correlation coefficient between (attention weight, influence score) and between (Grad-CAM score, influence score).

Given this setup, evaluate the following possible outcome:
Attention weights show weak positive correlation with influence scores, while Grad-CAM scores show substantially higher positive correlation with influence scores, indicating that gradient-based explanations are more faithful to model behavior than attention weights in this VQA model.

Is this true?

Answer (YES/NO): NO